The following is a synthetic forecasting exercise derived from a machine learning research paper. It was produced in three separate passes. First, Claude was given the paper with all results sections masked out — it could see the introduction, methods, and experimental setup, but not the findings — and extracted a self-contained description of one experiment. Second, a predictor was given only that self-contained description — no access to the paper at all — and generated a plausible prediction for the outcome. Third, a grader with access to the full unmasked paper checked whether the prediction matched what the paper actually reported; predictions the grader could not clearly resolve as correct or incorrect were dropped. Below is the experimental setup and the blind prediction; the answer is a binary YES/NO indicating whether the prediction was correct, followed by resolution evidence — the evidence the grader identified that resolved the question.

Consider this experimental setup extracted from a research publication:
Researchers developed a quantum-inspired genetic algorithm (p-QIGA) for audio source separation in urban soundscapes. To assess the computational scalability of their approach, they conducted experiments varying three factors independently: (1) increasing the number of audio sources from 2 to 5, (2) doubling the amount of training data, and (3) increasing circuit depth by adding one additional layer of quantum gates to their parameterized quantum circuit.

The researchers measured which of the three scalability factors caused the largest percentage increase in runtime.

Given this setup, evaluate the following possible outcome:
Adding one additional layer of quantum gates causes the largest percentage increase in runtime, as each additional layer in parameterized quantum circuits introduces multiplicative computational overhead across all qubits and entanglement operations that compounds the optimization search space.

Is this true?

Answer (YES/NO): NO